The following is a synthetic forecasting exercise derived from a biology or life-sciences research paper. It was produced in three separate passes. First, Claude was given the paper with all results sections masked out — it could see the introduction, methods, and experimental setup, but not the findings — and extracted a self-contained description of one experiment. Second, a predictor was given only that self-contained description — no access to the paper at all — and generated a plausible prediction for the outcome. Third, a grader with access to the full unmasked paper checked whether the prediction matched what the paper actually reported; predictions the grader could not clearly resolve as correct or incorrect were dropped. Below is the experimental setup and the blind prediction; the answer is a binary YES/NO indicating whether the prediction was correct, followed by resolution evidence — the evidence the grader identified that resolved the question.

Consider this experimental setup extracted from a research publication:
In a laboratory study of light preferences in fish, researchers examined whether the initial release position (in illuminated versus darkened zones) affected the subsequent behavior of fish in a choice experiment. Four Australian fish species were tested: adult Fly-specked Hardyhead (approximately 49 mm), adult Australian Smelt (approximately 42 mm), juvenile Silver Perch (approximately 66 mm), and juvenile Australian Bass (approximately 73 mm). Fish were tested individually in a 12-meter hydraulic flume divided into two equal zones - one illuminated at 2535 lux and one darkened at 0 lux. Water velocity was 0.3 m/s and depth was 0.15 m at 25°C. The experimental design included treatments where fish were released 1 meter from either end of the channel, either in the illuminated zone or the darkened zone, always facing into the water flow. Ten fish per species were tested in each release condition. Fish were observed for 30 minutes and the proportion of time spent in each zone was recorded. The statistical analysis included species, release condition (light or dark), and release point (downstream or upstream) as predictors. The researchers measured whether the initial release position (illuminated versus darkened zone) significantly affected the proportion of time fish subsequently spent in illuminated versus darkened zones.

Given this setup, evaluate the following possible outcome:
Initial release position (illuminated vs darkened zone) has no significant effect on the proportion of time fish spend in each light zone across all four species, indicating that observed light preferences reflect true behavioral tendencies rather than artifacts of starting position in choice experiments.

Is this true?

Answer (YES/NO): NO